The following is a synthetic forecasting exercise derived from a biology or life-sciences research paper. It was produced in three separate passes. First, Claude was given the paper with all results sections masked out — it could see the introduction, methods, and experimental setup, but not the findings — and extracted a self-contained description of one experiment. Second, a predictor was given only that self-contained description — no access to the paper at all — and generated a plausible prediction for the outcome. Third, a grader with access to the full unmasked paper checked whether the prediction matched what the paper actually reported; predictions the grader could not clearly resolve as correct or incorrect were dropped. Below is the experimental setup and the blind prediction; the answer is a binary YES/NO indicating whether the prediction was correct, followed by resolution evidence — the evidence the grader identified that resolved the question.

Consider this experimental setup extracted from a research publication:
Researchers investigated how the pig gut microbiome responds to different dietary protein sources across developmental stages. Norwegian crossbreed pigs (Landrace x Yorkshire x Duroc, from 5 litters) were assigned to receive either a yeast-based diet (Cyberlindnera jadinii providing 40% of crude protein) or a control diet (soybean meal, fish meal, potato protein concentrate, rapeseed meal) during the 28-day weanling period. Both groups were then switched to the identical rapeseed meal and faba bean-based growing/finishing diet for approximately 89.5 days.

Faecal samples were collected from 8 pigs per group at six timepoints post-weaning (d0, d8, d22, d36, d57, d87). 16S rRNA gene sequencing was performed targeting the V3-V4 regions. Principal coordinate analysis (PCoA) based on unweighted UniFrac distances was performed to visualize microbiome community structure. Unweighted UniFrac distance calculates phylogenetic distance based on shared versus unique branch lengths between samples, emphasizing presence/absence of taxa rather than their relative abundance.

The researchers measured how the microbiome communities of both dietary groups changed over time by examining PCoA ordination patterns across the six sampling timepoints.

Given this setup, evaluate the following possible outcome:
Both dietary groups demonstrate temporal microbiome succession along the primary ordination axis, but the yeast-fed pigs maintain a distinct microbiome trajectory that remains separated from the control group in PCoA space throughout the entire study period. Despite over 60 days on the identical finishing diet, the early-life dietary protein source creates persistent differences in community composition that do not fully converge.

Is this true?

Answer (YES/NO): NO